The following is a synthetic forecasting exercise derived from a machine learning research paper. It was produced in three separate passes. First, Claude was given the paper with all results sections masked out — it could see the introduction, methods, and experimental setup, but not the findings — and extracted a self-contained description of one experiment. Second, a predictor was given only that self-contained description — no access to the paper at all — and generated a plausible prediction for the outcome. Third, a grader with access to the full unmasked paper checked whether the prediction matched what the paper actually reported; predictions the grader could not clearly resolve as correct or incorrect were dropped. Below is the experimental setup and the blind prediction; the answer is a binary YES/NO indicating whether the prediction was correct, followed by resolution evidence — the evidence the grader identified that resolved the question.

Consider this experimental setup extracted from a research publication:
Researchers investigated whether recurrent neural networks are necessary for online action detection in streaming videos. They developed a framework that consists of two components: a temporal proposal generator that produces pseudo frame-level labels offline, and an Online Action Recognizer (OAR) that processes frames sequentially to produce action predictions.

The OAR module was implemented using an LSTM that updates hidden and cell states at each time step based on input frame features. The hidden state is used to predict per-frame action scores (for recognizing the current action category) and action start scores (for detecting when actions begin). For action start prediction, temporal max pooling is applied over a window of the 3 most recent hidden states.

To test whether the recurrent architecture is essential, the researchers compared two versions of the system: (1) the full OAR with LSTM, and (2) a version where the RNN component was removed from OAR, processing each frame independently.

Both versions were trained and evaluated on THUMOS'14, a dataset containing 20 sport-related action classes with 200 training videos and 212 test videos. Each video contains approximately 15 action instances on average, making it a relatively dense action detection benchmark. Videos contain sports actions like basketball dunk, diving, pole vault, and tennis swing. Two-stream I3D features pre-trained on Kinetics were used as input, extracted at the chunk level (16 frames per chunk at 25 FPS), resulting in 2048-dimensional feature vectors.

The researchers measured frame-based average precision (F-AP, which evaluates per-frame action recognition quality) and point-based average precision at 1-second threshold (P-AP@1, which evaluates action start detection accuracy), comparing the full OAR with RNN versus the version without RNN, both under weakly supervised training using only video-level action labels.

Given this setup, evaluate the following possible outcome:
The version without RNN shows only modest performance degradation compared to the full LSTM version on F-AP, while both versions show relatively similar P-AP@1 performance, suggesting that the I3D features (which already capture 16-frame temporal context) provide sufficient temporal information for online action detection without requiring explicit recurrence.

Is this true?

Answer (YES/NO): NO